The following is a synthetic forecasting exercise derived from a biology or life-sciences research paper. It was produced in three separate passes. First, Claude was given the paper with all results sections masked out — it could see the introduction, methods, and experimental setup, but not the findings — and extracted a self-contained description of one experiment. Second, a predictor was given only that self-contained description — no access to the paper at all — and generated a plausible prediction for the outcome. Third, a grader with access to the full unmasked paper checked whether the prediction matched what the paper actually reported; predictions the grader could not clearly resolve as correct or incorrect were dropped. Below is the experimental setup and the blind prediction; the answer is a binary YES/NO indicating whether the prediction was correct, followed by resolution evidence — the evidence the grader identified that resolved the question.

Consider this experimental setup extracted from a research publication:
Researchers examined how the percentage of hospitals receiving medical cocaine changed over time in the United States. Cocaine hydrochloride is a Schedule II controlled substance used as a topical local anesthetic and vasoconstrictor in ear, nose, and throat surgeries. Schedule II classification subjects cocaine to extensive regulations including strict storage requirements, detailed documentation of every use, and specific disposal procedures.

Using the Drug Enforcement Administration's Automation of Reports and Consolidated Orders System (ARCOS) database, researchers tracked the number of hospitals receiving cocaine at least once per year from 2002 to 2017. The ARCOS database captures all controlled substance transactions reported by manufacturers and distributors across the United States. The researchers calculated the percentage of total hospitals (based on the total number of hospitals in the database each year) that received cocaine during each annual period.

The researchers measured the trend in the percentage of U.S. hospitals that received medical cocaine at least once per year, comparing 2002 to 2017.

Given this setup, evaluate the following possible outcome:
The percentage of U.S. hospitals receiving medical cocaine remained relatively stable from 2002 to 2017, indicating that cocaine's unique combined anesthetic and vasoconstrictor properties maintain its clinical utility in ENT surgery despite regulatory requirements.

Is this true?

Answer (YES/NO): NO